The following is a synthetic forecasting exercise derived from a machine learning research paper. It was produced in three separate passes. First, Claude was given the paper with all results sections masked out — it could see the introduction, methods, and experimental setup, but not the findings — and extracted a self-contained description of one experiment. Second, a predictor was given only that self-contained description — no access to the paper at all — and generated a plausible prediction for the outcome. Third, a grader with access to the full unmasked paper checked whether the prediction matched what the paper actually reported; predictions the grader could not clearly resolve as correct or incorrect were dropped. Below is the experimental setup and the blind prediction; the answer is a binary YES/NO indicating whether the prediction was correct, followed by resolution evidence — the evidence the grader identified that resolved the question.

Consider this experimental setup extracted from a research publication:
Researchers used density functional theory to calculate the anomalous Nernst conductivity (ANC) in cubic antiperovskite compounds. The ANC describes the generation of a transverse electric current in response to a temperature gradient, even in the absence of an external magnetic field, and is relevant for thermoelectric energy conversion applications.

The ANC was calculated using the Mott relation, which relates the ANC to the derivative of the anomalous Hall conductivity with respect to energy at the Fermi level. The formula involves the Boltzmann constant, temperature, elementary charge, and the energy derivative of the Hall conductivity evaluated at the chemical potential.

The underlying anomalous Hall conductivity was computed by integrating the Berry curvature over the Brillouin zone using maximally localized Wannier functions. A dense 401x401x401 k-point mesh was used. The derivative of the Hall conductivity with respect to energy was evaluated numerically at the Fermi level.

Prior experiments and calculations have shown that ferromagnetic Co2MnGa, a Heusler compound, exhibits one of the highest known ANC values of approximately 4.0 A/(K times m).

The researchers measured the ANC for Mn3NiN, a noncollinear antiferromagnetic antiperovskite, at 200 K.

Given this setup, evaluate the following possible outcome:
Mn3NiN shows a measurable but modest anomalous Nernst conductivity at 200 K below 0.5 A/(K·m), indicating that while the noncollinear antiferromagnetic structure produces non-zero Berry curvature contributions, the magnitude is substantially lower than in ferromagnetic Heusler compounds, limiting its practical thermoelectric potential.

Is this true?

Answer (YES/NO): NO